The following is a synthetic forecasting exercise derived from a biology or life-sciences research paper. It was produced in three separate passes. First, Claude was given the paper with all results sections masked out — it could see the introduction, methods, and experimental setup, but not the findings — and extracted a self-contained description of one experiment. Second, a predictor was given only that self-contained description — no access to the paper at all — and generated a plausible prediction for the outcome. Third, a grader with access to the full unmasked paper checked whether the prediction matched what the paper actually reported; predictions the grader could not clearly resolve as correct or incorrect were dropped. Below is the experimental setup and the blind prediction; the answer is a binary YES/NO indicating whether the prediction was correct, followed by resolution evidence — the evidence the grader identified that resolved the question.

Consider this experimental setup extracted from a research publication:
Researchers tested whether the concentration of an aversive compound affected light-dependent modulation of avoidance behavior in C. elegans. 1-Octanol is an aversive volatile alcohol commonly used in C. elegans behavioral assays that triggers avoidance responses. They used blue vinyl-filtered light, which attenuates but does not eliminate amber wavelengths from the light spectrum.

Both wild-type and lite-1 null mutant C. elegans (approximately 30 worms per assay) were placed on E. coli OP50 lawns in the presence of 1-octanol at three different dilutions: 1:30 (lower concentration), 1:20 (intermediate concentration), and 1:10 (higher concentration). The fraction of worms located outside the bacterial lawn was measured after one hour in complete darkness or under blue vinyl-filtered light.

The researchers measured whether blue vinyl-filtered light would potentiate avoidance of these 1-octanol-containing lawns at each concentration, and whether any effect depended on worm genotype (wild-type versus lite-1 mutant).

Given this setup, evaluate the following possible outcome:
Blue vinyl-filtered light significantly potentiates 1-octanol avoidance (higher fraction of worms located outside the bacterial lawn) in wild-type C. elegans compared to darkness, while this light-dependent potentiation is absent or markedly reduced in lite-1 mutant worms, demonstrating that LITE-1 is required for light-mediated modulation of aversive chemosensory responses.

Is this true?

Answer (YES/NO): NO